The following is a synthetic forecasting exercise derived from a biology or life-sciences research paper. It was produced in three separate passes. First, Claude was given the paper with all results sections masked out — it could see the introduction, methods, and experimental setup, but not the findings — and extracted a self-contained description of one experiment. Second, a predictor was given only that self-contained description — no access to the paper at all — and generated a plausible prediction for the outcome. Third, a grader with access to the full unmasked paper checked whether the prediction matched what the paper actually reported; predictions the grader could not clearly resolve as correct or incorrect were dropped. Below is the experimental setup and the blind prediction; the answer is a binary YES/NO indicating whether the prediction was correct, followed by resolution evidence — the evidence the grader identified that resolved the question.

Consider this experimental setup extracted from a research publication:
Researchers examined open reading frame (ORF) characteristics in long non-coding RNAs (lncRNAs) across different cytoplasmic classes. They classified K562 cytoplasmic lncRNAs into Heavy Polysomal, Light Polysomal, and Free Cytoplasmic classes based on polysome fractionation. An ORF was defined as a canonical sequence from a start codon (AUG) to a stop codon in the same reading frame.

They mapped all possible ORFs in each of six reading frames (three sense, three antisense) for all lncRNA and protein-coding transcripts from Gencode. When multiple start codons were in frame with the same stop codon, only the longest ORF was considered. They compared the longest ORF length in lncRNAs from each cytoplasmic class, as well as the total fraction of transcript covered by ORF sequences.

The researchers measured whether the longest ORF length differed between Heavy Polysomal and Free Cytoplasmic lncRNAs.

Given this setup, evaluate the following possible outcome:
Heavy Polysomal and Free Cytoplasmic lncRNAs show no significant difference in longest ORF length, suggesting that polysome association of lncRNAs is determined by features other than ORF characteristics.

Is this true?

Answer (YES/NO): YES